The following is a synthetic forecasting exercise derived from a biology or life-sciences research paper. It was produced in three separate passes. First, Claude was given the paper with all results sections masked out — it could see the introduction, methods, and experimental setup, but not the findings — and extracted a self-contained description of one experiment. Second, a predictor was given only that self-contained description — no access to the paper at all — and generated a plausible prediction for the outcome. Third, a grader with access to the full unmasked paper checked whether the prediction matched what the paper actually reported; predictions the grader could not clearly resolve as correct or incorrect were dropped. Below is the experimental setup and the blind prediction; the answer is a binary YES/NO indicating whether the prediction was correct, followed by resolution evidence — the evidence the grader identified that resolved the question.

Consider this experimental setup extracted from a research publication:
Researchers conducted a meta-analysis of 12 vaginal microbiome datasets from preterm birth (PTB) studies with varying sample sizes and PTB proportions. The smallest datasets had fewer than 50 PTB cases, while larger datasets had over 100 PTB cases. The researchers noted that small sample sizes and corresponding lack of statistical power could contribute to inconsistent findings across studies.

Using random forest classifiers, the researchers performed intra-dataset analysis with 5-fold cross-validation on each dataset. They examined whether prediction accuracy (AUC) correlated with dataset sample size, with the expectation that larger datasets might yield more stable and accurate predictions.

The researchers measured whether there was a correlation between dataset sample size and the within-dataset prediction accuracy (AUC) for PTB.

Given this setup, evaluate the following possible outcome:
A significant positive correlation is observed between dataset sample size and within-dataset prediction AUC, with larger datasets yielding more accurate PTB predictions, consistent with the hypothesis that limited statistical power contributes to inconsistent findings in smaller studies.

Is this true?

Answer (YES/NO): NO